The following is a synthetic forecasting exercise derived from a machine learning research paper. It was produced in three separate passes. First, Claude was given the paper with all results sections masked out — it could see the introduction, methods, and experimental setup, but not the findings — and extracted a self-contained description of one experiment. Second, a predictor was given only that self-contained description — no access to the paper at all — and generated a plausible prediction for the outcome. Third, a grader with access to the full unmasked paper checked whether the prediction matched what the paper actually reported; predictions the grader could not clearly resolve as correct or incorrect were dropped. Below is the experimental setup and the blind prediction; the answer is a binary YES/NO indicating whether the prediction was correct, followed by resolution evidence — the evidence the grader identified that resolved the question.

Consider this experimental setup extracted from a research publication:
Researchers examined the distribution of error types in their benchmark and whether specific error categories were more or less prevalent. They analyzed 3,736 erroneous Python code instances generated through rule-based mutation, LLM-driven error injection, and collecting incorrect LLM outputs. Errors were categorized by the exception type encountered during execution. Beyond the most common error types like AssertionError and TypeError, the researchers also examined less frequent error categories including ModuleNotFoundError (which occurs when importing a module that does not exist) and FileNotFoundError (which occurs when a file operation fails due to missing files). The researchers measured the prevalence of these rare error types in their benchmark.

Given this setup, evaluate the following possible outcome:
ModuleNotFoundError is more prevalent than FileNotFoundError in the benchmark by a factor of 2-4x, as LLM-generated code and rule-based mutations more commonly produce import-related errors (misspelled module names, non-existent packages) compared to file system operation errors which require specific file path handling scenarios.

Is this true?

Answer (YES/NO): YES